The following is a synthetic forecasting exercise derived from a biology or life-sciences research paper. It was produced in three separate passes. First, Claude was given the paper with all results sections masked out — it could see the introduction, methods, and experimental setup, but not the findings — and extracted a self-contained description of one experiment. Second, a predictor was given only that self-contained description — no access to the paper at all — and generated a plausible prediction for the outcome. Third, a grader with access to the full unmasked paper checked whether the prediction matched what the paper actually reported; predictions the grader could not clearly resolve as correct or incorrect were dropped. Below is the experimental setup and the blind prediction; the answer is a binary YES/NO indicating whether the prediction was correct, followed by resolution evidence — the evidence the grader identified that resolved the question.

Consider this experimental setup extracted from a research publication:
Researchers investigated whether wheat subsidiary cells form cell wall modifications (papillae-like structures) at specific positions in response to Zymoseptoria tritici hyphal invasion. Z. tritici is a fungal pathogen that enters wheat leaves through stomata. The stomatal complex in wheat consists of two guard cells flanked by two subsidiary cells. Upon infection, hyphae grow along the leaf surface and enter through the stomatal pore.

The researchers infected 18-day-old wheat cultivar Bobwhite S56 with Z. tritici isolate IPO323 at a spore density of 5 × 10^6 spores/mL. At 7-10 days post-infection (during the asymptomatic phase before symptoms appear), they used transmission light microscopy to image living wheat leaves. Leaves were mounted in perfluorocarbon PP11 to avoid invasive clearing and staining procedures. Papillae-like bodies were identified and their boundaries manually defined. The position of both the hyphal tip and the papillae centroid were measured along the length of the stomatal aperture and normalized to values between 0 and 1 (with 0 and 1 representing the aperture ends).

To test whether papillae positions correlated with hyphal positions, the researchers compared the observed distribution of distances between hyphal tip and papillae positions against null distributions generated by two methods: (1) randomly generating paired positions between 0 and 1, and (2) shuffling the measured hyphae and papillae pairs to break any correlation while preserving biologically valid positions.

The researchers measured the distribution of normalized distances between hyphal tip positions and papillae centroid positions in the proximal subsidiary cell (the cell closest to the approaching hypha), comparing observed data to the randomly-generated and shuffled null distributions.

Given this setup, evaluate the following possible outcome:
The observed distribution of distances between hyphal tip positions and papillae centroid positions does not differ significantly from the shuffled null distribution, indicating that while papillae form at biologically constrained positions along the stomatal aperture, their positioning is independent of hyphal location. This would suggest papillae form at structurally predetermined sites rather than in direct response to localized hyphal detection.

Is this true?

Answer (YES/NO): NO